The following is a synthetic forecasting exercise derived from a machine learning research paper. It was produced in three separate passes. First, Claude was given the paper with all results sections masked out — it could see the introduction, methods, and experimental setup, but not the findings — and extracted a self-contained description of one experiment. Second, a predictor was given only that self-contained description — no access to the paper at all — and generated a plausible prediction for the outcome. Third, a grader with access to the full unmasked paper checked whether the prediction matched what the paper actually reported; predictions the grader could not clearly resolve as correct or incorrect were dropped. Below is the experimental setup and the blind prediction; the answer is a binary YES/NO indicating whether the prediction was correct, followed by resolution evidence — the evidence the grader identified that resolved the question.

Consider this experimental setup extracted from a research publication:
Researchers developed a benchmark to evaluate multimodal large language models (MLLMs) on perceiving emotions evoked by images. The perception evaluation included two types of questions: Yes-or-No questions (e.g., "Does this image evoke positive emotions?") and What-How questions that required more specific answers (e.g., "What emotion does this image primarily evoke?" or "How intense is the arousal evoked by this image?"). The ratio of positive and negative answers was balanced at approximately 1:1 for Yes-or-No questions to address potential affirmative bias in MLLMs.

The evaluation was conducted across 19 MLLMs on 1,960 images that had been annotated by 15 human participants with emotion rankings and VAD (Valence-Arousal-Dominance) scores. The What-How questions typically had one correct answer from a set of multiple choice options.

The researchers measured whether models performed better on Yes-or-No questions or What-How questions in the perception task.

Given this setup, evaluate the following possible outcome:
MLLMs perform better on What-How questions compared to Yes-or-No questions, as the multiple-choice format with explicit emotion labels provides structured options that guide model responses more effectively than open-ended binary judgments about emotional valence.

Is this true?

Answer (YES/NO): NO